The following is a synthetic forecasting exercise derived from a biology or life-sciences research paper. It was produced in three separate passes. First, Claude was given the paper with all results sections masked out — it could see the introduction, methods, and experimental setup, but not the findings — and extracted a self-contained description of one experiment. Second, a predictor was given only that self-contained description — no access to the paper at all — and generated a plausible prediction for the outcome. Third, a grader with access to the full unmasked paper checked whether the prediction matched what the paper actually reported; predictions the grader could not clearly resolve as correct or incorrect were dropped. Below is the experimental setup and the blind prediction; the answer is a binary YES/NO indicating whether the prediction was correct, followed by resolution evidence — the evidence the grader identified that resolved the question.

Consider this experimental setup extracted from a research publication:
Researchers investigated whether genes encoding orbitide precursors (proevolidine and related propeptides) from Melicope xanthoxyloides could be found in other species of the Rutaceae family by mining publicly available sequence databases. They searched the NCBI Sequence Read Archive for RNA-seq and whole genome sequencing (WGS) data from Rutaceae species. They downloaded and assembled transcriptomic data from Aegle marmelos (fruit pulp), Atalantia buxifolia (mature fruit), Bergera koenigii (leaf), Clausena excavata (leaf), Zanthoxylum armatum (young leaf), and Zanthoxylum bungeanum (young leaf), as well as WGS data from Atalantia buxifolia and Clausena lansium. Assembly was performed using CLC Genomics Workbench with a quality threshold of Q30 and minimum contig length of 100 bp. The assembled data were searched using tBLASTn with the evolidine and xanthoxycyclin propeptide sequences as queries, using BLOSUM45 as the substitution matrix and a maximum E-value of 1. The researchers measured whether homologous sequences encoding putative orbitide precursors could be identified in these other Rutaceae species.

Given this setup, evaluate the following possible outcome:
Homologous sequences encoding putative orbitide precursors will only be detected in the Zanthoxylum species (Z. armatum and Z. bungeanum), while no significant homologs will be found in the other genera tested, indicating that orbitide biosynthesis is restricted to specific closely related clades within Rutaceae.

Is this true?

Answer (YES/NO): NO